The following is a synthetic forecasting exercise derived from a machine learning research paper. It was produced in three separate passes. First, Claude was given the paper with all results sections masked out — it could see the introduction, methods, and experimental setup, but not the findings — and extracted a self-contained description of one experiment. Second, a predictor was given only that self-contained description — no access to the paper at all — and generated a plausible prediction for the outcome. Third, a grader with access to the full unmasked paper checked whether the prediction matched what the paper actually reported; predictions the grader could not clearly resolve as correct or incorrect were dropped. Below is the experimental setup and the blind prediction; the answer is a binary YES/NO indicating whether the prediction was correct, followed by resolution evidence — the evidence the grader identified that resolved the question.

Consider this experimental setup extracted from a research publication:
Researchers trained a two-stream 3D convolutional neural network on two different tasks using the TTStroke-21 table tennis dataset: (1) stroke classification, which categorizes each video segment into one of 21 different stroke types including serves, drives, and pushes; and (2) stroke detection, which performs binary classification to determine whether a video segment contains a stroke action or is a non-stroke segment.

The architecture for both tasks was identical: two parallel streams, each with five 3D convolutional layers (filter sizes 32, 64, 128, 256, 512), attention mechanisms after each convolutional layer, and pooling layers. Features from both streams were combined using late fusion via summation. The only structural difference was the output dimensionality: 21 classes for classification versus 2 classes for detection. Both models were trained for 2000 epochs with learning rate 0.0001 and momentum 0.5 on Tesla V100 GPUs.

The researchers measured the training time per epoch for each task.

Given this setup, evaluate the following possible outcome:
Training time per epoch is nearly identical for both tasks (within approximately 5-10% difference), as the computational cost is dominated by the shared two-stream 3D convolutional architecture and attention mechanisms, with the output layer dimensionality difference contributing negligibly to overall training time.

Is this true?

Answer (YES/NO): NO